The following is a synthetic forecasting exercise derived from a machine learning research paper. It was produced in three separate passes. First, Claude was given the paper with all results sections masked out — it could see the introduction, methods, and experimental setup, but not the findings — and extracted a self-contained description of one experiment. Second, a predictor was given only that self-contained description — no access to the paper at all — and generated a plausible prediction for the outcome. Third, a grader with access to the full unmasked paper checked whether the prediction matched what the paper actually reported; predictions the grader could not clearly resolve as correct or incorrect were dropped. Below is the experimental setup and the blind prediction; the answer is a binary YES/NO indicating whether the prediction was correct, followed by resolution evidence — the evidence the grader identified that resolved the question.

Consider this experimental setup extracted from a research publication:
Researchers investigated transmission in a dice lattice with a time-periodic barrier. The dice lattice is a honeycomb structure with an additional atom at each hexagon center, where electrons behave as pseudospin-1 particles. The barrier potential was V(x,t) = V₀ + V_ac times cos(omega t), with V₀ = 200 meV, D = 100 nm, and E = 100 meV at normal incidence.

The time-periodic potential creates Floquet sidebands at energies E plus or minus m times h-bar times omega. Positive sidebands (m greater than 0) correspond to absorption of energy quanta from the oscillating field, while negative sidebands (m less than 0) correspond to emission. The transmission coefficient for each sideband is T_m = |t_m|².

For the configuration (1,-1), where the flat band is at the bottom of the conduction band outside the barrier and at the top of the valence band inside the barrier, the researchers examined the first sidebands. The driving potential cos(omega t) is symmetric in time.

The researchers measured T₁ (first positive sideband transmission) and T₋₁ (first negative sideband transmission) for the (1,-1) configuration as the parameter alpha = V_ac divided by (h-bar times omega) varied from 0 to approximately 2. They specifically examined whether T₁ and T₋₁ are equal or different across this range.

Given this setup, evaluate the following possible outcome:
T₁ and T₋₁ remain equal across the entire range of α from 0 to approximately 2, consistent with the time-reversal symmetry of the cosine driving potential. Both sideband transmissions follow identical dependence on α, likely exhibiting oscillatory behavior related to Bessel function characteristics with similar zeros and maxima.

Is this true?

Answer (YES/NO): YES